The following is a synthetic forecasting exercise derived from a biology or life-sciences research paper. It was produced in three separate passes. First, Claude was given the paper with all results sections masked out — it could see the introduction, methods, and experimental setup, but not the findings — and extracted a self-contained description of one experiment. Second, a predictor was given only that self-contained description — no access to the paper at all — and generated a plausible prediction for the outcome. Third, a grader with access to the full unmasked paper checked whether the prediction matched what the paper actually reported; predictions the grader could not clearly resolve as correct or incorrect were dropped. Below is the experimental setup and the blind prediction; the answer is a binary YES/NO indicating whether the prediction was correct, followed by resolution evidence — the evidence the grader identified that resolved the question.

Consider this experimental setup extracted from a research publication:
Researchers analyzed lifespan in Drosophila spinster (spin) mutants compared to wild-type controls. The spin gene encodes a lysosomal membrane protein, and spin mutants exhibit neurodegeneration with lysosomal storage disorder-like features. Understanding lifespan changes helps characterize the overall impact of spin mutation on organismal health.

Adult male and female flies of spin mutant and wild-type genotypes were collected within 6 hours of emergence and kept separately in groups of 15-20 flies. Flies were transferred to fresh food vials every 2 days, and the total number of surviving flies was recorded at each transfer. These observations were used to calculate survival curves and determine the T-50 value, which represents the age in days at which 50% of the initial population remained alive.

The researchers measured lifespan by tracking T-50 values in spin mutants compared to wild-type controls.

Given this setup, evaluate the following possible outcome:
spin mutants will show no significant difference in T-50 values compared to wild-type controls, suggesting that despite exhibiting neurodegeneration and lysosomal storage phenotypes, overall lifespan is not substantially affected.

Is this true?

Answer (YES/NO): NO